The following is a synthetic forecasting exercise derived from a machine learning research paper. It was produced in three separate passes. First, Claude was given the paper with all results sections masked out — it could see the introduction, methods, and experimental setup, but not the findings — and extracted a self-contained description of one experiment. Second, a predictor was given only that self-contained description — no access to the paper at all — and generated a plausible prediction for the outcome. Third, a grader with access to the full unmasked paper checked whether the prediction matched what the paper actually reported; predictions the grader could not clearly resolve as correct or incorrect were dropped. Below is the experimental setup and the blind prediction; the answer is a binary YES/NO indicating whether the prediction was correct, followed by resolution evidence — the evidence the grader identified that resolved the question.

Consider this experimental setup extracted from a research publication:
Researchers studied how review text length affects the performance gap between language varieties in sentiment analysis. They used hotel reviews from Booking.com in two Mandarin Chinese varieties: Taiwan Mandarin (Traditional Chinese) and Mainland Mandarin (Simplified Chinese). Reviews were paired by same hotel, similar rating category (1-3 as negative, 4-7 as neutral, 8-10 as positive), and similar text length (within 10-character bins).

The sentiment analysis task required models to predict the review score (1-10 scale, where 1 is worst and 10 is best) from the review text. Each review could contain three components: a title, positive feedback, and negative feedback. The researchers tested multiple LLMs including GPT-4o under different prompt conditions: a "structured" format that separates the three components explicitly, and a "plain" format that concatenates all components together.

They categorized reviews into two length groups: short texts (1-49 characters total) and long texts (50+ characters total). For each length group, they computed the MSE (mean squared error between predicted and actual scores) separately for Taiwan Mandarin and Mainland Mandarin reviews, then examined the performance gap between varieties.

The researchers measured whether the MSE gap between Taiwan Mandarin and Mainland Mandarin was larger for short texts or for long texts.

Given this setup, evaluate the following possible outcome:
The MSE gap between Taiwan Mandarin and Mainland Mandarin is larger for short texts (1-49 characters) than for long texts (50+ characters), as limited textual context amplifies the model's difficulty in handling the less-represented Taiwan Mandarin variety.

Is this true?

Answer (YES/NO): YES